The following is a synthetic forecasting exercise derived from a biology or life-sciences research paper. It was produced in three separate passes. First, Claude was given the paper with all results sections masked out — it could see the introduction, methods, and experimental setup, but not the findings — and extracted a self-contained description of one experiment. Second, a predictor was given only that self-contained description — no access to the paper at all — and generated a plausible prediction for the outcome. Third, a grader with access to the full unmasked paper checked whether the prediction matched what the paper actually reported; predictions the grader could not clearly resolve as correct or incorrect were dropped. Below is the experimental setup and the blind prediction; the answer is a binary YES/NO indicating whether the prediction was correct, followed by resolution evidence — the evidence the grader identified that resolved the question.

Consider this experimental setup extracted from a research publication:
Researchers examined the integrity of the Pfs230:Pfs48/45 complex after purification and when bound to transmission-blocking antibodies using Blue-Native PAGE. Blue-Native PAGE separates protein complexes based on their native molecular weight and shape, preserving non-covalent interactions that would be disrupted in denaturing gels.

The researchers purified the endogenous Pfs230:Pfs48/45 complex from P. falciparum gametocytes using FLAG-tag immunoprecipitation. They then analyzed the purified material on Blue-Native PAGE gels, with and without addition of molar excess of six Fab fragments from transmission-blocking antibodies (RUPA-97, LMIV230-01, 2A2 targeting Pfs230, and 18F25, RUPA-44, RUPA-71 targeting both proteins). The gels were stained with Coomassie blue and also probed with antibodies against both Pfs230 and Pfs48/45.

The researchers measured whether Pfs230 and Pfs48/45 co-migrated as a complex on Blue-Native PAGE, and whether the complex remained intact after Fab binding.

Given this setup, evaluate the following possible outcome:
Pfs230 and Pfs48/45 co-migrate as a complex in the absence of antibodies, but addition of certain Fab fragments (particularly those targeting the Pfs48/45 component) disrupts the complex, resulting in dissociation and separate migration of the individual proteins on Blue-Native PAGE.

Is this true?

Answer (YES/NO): NO